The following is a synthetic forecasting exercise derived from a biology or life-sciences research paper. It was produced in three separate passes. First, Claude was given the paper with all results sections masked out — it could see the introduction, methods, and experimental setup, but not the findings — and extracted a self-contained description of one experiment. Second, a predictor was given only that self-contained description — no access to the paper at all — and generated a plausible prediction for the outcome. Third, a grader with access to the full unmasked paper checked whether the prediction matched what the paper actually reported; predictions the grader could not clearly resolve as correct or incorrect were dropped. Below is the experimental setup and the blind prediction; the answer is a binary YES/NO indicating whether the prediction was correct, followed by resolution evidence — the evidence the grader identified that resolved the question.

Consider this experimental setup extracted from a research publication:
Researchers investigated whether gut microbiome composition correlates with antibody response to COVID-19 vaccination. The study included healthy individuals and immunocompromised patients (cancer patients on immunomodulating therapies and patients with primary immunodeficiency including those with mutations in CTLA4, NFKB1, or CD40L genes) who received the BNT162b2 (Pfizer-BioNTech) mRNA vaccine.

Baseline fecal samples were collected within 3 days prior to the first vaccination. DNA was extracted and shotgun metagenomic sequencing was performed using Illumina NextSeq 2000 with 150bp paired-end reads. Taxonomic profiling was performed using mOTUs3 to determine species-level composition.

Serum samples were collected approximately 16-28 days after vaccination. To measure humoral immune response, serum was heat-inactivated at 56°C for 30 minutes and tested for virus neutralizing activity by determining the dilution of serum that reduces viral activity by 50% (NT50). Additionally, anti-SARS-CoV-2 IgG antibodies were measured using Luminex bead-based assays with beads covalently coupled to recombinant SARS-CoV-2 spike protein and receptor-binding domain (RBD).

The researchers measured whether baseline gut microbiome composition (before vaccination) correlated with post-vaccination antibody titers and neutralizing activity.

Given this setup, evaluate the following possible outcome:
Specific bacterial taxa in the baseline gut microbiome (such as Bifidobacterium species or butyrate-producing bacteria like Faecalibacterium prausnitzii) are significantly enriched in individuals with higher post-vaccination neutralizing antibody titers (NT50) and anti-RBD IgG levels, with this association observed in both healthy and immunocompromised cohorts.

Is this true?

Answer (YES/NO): NO